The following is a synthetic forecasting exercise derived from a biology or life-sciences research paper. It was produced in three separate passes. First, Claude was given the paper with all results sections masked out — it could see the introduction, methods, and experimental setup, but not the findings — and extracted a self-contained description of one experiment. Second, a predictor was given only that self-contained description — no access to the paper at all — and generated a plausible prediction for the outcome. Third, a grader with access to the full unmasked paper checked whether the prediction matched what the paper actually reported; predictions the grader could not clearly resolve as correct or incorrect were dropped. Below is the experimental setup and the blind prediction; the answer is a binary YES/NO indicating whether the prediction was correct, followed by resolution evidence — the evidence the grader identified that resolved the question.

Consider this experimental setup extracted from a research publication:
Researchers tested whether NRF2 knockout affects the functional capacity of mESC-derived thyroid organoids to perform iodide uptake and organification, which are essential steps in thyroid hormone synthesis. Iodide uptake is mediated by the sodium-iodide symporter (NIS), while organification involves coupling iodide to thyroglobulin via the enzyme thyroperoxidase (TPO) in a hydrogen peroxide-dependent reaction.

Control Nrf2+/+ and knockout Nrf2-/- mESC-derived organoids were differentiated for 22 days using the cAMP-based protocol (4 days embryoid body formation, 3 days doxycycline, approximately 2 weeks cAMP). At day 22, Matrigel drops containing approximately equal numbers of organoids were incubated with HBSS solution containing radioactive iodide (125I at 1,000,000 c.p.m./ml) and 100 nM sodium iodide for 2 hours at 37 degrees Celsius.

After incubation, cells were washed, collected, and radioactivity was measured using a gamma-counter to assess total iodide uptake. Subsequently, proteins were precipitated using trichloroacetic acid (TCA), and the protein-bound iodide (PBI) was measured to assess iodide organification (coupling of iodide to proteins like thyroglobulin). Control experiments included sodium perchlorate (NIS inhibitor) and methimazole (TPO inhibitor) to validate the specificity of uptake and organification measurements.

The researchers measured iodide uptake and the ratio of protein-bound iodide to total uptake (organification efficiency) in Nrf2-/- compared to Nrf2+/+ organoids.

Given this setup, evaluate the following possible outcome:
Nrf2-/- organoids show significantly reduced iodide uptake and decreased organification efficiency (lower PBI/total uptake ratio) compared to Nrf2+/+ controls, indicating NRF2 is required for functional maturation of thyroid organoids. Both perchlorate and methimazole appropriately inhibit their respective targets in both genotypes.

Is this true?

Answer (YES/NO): NO